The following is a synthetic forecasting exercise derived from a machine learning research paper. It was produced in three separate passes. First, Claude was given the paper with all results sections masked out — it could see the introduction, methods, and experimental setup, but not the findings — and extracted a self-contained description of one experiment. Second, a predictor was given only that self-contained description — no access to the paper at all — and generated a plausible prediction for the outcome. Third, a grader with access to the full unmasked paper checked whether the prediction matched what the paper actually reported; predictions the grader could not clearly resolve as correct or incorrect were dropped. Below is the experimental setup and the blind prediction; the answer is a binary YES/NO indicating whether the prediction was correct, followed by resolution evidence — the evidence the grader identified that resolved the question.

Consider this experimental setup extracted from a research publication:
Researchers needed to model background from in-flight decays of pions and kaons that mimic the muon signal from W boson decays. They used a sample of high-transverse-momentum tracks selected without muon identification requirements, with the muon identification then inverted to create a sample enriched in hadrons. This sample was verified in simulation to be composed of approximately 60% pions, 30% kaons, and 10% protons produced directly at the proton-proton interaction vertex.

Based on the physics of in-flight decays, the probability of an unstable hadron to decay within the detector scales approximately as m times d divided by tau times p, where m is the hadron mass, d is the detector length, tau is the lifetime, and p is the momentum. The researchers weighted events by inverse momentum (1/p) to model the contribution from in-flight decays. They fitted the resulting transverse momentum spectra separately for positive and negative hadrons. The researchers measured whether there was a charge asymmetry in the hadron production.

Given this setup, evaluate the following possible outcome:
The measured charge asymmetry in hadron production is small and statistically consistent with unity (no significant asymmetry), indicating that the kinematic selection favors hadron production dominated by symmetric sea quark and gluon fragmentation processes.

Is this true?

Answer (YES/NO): NO